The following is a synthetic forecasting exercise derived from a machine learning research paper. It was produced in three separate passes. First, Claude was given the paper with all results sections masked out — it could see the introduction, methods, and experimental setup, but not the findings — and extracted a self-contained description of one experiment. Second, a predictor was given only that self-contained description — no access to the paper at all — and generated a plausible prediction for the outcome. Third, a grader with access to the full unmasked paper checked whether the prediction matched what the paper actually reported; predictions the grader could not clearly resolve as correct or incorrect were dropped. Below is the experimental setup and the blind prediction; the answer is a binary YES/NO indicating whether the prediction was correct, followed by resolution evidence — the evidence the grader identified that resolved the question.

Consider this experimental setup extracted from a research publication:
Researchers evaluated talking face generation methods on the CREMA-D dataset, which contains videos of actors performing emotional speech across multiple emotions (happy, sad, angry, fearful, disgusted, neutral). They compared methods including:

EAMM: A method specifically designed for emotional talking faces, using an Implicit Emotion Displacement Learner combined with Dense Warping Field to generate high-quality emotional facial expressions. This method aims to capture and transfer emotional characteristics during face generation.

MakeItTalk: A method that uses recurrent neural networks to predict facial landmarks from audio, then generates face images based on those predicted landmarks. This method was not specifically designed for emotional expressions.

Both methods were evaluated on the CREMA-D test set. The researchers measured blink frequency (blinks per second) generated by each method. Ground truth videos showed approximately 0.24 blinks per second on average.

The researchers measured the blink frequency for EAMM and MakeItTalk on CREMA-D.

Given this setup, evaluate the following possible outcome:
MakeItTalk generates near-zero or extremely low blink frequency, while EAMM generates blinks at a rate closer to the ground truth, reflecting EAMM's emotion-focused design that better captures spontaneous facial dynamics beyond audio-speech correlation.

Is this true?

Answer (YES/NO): NO